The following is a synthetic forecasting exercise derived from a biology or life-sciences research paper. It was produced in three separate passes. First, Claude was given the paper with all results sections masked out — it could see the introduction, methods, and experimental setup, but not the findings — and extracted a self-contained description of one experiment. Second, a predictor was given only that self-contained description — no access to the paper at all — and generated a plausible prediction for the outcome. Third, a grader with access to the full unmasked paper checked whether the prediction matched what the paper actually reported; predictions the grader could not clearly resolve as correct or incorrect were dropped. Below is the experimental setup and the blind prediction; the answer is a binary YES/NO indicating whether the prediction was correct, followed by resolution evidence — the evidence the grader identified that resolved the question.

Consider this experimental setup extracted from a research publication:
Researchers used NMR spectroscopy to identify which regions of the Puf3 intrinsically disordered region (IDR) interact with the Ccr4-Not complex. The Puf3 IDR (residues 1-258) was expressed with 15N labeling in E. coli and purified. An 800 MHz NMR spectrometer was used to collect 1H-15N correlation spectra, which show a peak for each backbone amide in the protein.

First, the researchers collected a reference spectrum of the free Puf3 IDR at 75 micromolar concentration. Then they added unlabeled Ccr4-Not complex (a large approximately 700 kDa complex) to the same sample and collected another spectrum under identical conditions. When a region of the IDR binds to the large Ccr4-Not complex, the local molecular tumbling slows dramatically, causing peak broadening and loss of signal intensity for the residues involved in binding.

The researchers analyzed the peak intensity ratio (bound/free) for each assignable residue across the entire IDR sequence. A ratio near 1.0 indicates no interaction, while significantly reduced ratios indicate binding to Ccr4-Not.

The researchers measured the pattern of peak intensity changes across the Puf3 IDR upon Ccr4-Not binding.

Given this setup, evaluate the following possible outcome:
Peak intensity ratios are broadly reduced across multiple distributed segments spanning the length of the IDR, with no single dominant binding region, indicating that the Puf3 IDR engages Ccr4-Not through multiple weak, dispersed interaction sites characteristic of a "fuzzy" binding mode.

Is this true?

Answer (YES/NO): YES